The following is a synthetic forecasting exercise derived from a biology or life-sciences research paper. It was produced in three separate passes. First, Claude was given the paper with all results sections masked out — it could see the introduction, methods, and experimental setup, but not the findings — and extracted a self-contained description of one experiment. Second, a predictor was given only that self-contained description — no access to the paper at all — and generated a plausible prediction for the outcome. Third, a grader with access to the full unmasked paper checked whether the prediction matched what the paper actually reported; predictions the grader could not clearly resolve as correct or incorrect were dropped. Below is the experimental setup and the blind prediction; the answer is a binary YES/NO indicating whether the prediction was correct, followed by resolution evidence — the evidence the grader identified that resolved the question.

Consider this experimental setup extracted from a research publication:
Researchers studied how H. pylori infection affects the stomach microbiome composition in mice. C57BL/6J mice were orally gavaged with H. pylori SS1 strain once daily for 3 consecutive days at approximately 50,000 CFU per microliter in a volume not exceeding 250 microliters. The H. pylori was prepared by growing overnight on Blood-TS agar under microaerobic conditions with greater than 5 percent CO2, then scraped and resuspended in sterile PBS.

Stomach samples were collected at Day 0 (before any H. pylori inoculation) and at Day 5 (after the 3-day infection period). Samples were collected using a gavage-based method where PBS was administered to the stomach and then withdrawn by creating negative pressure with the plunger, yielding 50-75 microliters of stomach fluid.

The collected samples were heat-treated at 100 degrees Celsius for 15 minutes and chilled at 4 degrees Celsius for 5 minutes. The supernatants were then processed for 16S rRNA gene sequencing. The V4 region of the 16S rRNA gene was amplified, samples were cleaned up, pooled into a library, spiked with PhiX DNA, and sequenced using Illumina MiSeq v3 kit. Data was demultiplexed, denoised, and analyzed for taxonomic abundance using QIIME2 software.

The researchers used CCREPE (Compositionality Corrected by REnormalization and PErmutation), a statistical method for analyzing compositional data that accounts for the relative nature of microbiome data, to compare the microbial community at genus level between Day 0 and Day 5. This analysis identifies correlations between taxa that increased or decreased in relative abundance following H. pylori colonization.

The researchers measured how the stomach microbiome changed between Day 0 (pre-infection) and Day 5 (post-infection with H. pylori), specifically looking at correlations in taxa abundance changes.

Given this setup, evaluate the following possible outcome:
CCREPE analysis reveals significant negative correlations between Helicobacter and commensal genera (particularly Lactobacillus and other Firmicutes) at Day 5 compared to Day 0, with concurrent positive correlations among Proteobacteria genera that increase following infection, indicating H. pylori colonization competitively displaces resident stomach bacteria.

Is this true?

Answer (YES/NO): NO